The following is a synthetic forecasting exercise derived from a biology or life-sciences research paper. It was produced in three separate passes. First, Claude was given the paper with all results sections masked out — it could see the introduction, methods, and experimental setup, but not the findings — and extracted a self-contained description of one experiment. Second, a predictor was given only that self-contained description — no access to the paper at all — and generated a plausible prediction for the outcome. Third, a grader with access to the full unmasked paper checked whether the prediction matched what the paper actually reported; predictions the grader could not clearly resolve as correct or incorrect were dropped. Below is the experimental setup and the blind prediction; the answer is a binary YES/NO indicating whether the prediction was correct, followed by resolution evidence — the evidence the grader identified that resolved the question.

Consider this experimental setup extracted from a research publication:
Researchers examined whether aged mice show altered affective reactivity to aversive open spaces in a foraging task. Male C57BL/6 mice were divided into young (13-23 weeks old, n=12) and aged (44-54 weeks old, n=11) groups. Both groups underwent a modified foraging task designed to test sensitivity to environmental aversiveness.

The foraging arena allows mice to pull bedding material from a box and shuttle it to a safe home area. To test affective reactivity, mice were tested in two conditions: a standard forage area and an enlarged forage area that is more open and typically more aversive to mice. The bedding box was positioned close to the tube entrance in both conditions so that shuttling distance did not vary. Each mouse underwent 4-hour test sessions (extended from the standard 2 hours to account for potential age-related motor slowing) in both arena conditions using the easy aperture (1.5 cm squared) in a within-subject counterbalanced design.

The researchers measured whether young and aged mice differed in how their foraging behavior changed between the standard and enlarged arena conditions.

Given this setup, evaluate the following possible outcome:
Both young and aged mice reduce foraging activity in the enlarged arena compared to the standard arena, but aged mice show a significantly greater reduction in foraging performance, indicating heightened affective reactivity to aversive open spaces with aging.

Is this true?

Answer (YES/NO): NO